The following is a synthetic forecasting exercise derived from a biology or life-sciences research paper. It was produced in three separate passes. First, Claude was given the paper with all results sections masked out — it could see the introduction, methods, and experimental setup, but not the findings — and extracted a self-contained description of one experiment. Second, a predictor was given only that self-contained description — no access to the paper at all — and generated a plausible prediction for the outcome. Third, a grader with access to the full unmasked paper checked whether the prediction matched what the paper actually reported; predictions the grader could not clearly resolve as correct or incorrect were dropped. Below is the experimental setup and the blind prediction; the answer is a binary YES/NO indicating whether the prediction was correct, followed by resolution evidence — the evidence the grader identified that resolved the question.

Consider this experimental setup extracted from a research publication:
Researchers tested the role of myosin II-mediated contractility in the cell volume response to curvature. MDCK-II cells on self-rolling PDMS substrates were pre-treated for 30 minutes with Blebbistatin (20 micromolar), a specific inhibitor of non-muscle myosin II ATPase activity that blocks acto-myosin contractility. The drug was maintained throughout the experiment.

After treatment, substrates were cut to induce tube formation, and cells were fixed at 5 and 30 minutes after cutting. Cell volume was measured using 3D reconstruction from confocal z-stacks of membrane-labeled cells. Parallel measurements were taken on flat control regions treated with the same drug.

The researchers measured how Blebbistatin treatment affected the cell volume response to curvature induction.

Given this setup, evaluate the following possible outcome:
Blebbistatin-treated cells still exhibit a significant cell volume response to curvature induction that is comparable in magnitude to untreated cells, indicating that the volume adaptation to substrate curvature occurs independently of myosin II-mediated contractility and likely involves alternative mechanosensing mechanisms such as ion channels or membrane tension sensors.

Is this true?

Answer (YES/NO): NO